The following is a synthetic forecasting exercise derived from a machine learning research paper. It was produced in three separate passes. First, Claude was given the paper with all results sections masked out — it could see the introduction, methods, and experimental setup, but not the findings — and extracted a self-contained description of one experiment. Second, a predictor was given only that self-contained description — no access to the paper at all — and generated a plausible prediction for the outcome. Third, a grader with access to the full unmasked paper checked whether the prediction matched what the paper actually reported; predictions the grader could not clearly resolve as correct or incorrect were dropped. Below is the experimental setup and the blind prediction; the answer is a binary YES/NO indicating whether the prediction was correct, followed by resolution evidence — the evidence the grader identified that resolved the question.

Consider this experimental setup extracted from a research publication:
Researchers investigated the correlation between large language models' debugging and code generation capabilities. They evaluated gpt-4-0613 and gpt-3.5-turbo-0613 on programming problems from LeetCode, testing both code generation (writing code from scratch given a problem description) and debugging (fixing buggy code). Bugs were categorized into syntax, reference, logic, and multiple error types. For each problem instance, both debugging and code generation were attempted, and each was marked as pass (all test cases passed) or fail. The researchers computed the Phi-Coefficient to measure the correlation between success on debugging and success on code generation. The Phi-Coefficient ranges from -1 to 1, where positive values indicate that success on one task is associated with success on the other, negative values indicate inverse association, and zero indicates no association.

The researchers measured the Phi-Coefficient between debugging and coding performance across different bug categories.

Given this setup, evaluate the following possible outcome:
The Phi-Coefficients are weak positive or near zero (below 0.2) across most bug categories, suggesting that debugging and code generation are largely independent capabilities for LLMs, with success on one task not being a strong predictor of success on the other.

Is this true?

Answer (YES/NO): NO